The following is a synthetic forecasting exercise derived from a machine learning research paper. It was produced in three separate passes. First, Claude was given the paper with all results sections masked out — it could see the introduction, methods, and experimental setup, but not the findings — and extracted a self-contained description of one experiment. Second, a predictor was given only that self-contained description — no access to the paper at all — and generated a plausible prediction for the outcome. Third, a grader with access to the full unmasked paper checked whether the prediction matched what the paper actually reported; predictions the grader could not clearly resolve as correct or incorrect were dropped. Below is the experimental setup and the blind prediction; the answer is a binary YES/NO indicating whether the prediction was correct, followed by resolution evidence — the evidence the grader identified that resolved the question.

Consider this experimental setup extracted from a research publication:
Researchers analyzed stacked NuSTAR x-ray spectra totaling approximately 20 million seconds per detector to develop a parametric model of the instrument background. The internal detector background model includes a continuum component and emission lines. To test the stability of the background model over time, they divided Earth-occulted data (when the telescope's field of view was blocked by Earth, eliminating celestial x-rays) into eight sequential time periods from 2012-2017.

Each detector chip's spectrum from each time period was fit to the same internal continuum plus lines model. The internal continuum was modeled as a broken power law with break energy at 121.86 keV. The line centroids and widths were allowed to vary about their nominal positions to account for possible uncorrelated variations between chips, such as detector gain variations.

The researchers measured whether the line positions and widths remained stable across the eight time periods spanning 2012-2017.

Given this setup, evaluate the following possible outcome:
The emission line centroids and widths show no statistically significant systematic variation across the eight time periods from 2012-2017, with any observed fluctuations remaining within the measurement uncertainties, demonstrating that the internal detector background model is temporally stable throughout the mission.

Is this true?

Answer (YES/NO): NO